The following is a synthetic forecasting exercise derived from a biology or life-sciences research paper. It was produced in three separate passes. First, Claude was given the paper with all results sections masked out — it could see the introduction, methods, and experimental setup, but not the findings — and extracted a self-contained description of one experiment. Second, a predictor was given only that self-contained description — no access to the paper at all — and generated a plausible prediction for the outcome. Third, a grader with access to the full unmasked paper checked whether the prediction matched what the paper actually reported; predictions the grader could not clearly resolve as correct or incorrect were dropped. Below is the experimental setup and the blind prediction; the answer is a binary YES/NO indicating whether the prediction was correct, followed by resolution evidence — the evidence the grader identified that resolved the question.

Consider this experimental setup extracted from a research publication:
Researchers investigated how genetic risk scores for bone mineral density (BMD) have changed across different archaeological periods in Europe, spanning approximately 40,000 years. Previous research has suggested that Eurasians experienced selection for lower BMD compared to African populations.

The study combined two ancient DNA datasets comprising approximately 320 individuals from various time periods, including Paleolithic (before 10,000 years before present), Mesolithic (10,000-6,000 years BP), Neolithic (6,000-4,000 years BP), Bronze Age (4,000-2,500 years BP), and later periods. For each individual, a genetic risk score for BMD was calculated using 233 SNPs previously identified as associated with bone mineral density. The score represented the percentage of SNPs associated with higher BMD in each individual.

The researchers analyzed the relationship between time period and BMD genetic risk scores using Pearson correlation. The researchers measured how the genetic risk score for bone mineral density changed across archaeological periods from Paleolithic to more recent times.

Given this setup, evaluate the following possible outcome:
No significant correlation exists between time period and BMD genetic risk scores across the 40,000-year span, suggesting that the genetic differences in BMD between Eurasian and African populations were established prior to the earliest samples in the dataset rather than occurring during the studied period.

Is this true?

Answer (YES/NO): NO